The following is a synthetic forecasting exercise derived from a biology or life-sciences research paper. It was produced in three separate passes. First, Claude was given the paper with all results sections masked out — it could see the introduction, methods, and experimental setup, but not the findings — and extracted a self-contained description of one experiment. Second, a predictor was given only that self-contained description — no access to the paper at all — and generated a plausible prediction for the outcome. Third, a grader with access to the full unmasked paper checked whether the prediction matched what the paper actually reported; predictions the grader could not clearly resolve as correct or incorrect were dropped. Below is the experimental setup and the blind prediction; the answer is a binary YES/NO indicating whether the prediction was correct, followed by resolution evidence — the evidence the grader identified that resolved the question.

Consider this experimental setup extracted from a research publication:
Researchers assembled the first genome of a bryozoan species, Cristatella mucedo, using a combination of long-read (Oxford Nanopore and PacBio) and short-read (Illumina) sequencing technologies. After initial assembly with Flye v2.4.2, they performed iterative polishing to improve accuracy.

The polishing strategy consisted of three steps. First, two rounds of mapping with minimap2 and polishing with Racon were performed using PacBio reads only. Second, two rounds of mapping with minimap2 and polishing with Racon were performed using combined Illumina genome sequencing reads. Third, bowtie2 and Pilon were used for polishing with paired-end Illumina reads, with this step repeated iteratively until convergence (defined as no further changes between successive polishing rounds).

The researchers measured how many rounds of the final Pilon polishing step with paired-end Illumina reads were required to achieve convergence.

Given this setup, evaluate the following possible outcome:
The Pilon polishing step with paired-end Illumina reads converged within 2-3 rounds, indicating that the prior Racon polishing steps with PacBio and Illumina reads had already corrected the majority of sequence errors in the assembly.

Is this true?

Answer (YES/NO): NO